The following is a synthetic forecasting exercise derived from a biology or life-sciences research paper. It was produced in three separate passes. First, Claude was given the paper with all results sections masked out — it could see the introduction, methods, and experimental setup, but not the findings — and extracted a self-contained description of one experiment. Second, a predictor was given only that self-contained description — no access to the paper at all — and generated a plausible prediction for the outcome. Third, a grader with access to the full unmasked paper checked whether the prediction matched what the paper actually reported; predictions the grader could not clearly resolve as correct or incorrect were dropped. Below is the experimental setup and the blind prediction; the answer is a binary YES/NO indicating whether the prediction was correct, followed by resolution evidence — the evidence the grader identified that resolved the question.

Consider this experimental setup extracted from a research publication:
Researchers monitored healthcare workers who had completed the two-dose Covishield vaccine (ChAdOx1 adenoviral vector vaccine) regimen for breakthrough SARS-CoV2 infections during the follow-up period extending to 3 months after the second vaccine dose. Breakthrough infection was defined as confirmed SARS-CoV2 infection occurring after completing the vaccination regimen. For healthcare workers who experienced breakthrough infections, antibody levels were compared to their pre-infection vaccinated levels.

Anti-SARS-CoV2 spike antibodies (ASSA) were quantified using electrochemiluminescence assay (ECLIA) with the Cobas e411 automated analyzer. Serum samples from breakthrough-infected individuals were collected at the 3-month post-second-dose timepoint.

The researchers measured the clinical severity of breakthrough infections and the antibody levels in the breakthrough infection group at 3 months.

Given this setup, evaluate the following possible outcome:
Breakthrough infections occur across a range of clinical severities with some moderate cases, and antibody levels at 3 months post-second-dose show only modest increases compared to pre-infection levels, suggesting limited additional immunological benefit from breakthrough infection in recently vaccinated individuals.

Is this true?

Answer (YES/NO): NO